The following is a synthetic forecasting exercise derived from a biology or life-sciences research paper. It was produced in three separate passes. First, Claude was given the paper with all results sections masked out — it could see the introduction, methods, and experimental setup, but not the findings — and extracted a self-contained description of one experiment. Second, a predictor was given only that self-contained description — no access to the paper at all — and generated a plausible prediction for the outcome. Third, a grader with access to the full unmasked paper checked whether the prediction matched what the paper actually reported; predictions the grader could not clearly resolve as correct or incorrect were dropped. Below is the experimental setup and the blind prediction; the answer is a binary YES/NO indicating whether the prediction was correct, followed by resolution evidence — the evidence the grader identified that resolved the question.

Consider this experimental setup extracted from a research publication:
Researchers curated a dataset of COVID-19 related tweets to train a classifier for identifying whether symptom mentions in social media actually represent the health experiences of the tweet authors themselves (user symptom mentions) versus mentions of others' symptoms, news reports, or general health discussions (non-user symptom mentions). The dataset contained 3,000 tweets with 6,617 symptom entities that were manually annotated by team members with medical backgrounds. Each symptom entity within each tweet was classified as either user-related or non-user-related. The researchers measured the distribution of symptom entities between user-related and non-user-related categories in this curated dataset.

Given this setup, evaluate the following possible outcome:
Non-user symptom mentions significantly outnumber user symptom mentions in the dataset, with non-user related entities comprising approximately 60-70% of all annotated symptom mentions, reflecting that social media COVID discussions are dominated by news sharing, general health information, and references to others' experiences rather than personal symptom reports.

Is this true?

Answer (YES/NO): NO